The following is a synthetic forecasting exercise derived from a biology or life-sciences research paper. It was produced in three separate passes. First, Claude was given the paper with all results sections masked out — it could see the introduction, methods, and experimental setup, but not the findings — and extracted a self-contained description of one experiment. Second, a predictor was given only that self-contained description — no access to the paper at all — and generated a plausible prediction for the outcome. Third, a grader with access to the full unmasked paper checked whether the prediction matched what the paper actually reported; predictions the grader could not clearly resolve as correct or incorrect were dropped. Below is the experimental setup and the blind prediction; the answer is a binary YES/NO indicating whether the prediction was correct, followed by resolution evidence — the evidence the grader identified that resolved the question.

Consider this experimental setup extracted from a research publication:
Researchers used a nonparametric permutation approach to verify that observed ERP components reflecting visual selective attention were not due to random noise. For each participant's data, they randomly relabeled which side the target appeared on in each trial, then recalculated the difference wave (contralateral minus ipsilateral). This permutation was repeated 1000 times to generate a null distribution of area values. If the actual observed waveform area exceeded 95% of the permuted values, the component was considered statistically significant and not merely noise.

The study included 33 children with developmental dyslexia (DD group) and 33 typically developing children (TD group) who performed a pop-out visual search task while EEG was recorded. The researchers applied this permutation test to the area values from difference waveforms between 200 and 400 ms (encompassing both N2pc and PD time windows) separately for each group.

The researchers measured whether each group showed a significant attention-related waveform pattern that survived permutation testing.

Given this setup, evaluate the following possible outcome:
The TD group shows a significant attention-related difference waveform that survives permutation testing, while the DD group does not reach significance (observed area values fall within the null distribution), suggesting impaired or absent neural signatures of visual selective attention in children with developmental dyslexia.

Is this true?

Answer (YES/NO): NO